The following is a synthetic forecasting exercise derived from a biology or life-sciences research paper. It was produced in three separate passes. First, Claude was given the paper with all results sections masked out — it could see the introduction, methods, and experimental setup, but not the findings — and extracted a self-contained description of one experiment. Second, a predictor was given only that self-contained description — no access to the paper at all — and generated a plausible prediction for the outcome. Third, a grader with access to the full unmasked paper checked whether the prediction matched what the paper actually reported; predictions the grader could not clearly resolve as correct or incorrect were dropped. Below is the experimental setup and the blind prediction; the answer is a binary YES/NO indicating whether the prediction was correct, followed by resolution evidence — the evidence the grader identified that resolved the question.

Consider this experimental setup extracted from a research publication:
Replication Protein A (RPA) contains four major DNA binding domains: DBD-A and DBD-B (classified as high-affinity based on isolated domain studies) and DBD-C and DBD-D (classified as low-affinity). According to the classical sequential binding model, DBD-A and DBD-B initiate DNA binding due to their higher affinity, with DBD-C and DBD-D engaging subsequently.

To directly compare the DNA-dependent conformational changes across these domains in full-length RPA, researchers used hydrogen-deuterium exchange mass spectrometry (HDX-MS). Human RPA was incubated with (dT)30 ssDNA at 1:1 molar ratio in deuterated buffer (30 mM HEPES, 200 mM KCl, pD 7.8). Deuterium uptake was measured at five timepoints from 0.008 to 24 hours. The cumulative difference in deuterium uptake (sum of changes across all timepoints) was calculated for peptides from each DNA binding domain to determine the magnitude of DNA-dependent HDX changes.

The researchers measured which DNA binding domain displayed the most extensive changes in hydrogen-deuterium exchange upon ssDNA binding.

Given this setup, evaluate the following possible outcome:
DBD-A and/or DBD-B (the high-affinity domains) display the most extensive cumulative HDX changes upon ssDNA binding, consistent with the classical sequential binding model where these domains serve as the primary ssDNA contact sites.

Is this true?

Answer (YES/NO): NO